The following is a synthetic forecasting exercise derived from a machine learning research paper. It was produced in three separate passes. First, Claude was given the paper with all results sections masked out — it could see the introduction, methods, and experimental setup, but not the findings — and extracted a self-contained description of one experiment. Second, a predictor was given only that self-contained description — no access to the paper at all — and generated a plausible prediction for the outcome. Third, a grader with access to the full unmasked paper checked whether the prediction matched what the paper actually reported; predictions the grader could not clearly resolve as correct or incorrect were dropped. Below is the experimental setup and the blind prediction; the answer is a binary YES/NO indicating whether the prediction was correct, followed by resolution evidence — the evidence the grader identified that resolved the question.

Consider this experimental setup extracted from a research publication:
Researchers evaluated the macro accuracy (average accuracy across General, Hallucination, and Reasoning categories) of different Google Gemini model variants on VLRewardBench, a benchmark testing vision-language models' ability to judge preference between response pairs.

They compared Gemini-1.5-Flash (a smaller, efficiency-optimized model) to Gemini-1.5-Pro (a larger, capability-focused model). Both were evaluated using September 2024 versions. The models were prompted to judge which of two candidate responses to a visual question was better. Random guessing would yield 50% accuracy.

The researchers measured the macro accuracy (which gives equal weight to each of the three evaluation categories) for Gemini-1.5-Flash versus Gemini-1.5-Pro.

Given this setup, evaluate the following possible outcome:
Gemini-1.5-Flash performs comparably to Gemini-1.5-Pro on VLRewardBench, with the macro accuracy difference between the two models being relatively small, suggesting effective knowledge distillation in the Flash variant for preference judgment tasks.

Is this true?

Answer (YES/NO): NO